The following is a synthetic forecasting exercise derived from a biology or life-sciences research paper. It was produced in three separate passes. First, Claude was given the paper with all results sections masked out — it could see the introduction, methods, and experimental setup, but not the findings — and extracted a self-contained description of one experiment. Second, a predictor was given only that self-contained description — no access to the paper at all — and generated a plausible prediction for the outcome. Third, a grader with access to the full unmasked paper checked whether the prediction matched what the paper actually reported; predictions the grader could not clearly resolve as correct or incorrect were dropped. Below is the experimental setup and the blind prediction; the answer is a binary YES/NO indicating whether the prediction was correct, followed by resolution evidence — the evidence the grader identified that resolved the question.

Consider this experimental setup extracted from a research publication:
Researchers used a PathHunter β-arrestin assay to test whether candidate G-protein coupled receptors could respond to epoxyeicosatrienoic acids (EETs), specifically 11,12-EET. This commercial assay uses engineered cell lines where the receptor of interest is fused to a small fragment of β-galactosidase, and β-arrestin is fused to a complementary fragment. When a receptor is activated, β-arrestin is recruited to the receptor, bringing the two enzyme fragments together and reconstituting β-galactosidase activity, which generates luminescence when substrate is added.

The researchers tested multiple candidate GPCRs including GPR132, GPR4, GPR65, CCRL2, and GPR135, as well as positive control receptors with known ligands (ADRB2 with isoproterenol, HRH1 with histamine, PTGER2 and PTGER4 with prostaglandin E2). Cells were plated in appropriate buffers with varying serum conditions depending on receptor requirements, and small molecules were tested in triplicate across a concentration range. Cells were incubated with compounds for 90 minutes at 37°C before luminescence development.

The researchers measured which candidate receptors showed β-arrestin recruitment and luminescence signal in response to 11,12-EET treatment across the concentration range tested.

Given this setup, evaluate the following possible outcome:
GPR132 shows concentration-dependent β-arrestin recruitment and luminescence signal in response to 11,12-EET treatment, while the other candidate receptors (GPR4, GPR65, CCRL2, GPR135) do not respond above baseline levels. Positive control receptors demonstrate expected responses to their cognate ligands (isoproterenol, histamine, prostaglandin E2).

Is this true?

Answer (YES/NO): YES